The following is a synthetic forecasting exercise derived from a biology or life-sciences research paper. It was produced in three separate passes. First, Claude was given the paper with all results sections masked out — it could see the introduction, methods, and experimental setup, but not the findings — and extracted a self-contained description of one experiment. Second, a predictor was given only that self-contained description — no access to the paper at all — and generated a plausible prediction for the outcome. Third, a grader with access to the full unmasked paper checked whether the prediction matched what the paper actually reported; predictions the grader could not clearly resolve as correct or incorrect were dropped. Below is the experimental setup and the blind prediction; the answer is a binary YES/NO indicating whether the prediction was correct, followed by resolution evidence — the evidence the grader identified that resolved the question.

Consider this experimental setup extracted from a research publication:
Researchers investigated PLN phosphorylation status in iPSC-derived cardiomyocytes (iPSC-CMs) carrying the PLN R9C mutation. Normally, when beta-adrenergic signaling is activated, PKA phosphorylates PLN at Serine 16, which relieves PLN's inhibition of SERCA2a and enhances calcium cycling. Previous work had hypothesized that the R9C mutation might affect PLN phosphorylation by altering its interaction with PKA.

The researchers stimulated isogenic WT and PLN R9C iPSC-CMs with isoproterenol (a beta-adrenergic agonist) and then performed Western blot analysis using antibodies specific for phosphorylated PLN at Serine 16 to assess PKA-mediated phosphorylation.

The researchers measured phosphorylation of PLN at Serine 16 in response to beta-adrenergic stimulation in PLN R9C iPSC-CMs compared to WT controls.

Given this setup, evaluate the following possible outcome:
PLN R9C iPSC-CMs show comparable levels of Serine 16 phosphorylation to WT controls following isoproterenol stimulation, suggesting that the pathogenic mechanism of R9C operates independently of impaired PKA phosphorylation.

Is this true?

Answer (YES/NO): NO